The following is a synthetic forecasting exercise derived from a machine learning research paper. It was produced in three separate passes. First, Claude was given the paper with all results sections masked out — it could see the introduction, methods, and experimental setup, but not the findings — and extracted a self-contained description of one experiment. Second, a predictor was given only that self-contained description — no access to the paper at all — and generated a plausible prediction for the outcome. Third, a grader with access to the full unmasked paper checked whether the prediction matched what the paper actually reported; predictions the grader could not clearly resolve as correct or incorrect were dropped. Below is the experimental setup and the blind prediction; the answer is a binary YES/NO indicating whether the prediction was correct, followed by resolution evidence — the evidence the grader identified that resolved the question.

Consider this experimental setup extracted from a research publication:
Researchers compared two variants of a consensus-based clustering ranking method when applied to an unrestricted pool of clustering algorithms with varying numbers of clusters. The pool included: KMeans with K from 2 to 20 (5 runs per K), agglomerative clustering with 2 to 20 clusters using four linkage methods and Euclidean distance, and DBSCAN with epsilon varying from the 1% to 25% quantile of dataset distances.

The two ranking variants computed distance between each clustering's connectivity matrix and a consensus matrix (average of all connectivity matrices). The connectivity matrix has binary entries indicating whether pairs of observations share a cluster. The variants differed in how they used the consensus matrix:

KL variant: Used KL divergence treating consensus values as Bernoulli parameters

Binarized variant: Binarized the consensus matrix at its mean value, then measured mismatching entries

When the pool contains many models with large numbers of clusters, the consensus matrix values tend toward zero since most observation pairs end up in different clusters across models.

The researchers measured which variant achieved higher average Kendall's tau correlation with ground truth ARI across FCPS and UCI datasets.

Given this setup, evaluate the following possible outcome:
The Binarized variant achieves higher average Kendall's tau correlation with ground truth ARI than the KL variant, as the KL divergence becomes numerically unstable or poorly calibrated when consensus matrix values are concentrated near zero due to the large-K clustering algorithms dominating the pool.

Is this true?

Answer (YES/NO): YES